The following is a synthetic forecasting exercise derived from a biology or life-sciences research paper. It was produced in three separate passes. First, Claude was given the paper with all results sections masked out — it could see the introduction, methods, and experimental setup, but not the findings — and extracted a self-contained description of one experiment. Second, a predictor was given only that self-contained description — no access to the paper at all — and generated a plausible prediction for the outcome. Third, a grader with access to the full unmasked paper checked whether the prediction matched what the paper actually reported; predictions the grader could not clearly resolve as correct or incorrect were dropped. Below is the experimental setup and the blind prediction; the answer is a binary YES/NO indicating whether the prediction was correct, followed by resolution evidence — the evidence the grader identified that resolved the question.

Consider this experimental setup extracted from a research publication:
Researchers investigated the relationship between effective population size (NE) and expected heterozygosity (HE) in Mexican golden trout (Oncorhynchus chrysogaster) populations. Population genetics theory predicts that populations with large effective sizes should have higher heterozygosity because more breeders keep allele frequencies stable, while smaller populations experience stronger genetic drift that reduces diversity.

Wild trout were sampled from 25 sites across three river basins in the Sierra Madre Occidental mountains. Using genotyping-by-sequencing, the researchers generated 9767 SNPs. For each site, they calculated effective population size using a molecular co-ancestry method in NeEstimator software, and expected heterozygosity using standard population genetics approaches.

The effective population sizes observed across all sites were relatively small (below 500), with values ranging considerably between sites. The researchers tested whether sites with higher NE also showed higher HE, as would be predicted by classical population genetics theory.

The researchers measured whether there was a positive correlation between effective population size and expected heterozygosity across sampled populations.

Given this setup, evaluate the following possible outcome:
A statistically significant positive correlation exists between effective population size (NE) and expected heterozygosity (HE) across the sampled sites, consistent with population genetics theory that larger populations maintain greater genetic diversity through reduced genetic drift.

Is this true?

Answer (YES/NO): NO